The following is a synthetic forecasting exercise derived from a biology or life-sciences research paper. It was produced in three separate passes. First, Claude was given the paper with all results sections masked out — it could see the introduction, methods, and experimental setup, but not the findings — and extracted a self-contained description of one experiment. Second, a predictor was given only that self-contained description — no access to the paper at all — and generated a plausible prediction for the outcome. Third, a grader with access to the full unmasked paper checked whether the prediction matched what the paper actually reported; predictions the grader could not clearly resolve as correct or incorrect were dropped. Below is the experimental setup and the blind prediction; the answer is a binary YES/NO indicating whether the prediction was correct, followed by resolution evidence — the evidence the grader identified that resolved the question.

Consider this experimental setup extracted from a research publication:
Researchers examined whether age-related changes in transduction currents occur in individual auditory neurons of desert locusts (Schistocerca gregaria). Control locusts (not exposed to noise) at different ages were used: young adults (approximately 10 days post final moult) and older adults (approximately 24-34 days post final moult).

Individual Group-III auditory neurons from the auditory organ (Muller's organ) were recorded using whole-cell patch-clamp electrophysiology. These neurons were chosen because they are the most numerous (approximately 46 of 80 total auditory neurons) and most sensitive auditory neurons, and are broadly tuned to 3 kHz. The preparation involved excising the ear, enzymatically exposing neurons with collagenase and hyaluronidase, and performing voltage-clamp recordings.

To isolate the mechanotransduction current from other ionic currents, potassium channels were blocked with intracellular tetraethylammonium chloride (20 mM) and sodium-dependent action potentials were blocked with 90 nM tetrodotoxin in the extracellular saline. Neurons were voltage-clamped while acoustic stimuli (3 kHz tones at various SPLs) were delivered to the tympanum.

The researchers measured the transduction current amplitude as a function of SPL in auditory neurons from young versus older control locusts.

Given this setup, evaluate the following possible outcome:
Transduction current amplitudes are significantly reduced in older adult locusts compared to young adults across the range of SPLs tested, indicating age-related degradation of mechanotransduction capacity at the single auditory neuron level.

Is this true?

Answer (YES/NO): NO